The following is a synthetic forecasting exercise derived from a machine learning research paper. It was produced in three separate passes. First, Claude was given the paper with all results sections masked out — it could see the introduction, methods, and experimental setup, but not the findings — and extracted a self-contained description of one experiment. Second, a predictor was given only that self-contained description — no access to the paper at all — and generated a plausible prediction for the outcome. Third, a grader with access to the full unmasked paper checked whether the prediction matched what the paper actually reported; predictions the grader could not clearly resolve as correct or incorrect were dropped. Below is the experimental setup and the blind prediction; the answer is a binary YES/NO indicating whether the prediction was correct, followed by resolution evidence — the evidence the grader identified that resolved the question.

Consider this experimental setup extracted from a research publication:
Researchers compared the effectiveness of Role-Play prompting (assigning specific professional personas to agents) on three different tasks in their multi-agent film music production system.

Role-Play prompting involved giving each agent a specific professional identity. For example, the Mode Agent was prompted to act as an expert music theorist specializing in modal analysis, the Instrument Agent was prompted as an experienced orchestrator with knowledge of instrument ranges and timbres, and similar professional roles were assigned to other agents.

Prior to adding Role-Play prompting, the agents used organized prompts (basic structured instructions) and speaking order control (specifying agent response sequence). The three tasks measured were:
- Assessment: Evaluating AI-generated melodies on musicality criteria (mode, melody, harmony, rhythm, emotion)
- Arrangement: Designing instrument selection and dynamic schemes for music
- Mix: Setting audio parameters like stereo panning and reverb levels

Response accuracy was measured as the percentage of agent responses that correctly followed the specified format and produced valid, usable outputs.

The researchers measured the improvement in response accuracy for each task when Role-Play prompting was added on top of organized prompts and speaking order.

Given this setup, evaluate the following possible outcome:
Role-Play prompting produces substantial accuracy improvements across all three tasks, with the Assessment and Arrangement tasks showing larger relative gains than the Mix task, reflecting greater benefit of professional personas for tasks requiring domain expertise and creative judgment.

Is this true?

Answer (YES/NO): NO